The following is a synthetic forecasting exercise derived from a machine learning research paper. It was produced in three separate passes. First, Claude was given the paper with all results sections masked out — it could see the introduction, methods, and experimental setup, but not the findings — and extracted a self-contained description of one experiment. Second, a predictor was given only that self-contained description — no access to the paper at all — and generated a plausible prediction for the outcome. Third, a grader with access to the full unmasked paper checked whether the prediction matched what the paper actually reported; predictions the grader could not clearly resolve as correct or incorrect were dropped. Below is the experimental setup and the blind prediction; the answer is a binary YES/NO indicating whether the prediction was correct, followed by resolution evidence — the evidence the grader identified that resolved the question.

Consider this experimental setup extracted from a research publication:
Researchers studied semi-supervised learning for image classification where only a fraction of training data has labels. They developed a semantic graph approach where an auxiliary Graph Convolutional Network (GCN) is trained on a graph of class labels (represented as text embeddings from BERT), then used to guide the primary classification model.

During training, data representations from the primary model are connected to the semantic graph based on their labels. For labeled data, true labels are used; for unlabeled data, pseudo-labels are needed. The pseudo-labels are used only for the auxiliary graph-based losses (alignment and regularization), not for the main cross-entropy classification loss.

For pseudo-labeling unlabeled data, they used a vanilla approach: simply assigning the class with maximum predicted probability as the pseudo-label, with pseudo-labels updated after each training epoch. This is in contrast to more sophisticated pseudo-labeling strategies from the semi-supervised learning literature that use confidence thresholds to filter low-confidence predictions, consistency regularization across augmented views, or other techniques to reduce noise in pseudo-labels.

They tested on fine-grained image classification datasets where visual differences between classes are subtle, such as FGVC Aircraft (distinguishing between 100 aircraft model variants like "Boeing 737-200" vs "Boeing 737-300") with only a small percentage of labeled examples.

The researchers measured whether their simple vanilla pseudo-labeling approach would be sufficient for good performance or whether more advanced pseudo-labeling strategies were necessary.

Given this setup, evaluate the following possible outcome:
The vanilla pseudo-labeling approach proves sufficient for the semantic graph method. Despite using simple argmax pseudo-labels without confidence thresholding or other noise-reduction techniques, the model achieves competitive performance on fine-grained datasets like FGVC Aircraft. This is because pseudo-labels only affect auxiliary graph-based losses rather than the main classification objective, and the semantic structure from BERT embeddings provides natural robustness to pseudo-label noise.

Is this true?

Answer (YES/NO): YES